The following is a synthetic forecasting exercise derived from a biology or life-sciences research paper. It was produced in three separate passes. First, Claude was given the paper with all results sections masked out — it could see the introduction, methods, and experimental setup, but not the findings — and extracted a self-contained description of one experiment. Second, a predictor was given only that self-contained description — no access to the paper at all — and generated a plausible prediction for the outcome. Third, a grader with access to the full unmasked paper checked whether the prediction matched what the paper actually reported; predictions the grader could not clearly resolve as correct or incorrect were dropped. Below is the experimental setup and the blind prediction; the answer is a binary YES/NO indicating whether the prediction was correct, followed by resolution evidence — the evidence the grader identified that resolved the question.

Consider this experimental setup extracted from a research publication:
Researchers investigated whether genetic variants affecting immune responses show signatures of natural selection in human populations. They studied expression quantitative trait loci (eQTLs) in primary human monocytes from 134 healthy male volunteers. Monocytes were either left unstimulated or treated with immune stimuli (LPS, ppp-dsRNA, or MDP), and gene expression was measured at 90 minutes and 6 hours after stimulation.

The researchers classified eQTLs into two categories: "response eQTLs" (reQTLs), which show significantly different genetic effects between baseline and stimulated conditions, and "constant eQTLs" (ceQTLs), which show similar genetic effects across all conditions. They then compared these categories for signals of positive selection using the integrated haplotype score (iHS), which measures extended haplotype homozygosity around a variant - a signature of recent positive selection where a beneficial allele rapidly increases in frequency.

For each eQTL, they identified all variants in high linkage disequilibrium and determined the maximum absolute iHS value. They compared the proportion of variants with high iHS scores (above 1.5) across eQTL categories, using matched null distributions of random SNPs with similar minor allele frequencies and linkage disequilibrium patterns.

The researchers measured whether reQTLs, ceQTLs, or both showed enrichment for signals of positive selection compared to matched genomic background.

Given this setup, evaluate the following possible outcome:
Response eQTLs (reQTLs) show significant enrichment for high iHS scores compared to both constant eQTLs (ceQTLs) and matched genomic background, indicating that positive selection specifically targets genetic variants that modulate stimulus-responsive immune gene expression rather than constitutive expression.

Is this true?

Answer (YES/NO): NO